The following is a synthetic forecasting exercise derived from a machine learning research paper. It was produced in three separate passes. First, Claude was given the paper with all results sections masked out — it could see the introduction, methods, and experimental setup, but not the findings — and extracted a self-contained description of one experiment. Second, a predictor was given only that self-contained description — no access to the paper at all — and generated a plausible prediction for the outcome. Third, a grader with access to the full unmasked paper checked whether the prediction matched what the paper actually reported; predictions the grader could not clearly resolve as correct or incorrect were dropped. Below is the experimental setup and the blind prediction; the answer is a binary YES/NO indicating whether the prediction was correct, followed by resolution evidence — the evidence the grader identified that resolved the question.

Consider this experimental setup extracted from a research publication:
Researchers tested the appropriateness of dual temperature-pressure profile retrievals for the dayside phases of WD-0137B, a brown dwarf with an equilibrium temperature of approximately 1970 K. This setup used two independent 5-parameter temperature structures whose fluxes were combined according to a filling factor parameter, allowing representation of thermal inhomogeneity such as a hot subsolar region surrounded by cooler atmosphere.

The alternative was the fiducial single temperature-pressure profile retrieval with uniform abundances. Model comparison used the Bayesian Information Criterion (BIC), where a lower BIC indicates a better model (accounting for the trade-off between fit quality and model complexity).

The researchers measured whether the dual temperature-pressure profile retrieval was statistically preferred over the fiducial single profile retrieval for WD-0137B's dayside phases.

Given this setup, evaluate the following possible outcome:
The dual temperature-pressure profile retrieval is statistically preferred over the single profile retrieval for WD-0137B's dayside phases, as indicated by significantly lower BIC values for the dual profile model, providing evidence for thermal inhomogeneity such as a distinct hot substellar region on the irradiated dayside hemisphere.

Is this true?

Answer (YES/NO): NO